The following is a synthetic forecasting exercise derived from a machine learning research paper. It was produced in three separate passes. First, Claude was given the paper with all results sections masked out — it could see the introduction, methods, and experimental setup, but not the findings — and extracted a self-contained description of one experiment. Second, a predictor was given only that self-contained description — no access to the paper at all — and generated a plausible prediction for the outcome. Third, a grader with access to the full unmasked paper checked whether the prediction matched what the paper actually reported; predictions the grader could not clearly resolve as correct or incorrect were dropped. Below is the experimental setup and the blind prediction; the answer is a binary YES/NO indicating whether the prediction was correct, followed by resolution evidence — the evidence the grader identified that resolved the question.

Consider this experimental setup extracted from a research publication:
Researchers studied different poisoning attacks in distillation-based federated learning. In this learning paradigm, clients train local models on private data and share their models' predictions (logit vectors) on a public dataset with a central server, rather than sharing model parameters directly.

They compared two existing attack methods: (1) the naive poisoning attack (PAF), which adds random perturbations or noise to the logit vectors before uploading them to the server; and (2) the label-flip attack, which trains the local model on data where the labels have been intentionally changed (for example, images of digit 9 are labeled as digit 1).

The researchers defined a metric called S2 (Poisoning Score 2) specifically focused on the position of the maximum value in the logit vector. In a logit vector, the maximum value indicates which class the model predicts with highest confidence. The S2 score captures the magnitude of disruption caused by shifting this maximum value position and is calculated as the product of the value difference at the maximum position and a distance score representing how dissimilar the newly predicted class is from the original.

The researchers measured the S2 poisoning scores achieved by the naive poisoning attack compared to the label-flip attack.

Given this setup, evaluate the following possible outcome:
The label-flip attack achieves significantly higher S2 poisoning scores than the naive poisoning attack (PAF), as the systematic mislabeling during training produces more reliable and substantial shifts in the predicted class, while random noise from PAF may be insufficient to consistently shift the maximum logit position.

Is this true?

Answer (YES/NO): YES